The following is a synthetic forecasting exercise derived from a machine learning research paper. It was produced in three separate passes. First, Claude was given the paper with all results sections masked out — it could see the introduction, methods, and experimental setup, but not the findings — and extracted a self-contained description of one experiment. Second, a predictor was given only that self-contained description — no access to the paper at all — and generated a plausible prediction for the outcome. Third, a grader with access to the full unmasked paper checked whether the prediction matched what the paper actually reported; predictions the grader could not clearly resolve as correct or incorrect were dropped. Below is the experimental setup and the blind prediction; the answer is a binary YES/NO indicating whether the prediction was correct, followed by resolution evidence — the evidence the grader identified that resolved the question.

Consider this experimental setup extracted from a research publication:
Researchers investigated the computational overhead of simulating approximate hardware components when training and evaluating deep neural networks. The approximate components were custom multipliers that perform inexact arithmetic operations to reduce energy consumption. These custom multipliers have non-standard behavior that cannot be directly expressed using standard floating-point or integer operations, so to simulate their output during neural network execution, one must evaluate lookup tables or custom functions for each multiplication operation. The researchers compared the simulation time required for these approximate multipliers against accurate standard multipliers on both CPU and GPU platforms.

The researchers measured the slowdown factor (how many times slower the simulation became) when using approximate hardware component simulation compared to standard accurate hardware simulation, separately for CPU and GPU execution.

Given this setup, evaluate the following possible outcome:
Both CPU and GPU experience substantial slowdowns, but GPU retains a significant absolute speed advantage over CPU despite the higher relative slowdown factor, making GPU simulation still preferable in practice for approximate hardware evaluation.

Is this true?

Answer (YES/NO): NO